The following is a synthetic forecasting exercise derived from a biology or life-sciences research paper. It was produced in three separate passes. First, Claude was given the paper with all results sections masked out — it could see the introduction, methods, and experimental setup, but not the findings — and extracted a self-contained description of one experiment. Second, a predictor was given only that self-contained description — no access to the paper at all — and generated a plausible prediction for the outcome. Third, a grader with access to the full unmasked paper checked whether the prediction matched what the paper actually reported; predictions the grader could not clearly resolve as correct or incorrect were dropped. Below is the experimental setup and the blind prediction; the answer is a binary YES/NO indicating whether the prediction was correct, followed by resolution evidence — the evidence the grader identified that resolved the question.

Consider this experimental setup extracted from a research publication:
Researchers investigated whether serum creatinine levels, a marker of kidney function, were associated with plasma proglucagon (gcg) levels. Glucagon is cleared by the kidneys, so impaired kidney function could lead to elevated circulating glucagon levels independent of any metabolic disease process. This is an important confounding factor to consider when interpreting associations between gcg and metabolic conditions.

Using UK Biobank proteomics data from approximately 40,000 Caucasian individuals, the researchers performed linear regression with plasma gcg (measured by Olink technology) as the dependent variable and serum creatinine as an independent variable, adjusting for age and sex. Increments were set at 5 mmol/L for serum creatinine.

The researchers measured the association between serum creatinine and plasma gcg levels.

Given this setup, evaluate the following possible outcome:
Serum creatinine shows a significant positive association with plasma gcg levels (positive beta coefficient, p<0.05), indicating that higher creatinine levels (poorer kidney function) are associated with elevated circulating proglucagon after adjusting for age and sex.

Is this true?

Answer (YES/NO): YES